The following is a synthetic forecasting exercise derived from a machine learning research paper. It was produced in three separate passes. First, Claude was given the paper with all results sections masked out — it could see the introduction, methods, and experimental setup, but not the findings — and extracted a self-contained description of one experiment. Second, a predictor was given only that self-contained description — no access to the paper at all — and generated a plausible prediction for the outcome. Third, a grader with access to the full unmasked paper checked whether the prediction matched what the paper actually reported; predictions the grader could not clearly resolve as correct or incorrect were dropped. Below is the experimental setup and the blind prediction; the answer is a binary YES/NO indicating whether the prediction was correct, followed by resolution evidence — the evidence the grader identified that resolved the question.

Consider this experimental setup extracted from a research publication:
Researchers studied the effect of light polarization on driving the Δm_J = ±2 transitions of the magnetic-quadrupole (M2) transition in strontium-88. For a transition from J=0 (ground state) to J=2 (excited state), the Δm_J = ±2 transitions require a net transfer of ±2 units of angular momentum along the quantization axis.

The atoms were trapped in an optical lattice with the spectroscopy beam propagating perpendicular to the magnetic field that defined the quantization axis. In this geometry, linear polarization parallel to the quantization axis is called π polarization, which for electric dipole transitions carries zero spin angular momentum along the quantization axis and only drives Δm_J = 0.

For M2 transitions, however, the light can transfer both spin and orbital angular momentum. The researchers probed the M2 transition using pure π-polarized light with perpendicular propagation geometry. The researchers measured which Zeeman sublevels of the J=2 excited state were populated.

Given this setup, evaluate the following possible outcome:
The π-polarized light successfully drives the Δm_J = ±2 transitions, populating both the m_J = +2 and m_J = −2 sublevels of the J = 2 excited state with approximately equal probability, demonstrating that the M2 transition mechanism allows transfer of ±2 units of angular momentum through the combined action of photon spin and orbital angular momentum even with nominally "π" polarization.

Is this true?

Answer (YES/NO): YES